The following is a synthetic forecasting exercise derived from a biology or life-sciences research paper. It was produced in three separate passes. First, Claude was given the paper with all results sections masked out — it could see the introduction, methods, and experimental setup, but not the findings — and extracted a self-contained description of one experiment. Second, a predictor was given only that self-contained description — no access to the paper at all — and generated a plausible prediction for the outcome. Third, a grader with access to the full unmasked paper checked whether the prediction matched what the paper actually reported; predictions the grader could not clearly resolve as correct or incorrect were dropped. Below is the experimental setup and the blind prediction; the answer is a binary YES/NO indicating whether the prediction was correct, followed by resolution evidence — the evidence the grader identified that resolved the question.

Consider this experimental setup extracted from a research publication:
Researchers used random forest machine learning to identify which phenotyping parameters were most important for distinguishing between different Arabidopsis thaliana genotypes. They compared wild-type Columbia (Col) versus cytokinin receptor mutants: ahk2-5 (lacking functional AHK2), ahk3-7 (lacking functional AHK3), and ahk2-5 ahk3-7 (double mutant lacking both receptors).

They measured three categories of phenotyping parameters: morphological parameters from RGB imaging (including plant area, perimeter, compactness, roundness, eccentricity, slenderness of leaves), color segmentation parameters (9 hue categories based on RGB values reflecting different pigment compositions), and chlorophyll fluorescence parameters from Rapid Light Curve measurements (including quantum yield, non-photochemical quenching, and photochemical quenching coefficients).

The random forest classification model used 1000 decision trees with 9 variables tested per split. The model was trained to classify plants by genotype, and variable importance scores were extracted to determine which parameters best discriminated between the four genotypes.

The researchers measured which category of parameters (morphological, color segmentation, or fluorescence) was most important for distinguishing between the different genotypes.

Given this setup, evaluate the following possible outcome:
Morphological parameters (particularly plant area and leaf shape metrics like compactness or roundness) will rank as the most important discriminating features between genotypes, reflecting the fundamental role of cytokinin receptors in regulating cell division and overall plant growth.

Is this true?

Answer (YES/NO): YES